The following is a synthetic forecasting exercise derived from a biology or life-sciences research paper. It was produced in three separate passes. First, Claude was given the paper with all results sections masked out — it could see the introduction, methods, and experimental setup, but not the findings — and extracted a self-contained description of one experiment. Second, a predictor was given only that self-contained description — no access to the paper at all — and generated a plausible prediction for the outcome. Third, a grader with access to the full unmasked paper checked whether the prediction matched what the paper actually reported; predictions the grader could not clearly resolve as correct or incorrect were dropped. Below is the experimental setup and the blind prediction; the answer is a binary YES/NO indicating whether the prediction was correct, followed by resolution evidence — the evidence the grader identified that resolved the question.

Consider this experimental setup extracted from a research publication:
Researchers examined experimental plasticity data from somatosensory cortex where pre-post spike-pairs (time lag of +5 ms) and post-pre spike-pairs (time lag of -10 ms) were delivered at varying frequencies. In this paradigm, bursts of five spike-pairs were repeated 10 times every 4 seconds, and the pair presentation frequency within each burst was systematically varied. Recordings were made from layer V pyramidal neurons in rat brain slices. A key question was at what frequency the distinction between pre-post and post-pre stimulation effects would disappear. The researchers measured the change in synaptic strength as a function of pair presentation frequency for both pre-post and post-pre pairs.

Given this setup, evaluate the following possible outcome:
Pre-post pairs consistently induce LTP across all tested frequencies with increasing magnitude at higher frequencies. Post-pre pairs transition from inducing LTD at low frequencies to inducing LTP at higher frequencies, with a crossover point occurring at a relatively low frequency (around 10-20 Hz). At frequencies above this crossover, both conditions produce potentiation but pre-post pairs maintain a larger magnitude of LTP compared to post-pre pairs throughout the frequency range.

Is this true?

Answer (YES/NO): NO